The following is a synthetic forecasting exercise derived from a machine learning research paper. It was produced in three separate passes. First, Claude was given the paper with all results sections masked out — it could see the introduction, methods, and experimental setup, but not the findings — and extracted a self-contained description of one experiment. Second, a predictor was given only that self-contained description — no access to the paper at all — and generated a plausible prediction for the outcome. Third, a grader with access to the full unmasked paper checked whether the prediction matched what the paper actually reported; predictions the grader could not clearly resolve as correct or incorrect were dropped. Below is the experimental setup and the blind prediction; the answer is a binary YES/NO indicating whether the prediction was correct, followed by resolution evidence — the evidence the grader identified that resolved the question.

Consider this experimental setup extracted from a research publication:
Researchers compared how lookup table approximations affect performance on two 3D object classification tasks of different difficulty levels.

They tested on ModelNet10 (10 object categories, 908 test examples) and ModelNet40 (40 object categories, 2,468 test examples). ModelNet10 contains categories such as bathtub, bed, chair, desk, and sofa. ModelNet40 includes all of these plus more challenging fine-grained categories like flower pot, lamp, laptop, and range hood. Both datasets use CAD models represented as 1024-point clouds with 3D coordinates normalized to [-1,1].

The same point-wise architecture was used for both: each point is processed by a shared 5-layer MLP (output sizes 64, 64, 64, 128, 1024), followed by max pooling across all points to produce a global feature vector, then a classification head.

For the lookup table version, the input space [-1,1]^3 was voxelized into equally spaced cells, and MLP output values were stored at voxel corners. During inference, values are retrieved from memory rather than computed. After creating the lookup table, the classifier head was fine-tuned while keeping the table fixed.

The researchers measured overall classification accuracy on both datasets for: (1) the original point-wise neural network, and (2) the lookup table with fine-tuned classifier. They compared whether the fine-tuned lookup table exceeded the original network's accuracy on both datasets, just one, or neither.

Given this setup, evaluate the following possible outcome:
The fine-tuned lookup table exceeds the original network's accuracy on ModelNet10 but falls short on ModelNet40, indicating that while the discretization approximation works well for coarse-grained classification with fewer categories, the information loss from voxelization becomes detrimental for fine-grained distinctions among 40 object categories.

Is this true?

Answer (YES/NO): NO